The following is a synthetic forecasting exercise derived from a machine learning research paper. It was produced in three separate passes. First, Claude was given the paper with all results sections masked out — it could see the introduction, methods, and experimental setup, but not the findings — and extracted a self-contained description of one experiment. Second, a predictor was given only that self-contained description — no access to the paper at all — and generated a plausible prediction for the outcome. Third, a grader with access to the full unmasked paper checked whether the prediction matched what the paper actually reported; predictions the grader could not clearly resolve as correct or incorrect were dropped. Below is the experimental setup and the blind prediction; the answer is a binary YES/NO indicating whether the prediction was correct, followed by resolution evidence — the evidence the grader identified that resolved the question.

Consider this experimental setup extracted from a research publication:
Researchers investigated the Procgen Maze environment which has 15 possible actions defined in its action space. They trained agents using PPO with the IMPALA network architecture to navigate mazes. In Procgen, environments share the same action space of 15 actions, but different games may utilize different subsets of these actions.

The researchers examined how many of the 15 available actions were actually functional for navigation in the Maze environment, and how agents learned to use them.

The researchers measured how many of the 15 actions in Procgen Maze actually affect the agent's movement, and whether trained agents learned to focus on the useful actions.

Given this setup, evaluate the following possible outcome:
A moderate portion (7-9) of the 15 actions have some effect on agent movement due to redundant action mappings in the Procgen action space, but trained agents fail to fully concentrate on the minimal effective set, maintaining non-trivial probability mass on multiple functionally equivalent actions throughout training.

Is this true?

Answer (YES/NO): NO